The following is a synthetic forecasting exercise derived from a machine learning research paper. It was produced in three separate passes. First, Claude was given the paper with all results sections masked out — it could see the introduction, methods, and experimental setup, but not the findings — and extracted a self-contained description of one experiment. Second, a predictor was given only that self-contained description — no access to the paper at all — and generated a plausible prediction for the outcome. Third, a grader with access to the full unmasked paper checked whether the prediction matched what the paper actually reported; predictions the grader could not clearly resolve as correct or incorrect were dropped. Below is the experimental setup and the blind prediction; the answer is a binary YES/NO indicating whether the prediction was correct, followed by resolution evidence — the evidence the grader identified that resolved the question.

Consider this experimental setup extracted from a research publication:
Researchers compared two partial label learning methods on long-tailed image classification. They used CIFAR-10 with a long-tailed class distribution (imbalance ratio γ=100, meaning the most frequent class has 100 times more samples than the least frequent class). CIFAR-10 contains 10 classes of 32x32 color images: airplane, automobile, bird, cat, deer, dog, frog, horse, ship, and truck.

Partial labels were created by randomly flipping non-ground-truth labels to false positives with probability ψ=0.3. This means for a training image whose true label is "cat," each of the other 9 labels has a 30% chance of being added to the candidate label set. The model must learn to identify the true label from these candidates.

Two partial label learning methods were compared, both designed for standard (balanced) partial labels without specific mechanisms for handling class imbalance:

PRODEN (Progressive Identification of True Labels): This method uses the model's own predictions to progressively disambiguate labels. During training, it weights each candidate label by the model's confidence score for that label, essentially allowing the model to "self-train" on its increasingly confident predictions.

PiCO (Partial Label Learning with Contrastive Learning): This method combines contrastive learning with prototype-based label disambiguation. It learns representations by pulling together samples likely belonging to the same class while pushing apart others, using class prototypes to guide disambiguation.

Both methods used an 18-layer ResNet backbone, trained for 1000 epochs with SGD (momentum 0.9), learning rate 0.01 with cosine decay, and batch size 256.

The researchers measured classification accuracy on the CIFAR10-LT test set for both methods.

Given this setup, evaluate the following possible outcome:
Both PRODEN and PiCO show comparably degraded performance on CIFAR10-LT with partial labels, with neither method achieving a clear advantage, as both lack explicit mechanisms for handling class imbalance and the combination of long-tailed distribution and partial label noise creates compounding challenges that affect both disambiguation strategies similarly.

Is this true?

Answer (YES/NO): NO